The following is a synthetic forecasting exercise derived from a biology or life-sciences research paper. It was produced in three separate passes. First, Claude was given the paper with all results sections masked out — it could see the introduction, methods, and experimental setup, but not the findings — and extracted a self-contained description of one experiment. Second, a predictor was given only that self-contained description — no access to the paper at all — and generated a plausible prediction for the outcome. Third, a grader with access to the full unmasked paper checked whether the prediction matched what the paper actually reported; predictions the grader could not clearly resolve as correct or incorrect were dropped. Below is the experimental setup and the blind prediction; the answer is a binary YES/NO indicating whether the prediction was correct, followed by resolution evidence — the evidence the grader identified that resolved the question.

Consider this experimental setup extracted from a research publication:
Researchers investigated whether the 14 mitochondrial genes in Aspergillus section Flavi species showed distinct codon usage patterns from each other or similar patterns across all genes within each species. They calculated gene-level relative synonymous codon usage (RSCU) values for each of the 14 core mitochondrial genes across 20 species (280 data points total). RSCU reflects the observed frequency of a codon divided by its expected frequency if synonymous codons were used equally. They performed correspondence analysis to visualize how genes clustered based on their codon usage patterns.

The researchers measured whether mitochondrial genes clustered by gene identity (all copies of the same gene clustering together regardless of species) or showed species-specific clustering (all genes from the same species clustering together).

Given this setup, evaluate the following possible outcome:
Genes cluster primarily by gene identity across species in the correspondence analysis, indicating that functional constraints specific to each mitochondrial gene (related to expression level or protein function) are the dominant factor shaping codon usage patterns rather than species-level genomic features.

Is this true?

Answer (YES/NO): YES